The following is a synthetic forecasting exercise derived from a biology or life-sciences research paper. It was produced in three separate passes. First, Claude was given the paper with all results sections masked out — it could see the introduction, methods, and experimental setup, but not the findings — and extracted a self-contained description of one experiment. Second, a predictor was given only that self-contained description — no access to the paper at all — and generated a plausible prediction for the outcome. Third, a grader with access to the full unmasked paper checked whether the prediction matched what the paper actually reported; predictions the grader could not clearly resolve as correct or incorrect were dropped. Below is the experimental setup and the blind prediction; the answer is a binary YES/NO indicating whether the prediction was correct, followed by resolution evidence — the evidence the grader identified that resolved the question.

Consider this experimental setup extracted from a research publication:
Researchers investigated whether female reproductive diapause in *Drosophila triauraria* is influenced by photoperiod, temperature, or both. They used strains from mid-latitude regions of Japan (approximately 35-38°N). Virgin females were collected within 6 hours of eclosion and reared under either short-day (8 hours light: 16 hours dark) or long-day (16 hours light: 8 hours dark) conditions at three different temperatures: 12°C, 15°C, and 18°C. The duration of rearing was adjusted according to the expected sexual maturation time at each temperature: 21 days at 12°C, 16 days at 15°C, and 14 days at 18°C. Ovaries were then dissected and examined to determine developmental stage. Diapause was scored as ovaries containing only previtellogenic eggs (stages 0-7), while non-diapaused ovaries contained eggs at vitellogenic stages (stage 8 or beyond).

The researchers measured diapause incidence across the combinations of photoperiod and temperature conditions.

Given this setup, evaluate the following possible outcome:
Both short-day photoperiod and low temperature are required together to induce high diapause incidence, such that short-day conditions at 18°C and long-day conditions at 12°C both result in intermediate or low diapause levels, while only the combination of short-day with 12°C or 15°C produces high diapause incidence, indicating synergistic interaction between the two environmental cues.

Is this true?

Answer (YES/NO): NO